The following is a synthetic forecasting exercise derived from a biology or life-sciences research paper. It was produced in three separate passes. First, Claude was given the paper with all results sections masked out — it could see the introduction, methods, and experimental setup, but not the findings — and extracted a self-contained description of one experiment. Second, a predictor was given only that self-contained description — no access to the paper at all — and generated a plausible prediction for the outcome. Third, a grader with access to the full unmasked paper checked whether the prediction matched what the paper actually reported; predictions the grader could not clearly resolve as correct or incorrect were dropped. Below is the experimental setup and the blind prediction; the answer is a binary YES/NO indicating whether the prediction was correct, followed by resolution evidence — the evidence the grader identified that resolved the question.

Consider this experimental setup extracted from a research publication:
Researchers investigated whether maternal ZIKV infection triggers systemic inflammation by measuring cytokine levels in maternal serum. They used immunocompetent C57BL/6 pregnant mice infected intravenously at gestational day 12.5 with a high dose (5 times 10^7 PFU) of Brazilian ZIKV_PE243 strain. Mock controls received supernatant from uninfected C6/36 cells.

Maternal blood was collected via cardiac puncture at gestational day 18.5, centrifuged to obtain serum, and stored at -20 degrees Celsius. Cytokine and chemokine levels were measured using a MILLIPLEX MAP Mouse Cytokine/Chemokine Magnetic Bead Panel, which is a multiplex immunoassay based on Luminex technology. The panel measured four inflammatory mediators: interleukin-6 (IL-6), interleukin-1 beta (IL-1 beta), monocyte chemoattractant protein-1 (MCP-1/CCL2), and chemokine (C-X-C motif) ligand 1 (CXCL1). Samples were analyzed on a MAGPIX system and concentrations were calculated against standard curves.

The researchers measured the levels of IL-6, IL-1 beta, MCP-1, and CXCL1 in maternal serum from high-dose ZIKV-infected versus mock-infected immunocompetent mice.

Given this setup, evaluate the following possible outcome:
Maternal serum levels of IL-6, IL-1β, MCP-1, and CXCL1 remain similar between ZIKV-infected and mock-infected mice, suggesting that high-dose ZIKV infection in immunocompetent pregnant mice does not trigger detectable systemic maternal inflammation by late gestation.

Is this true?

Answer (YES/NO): YES